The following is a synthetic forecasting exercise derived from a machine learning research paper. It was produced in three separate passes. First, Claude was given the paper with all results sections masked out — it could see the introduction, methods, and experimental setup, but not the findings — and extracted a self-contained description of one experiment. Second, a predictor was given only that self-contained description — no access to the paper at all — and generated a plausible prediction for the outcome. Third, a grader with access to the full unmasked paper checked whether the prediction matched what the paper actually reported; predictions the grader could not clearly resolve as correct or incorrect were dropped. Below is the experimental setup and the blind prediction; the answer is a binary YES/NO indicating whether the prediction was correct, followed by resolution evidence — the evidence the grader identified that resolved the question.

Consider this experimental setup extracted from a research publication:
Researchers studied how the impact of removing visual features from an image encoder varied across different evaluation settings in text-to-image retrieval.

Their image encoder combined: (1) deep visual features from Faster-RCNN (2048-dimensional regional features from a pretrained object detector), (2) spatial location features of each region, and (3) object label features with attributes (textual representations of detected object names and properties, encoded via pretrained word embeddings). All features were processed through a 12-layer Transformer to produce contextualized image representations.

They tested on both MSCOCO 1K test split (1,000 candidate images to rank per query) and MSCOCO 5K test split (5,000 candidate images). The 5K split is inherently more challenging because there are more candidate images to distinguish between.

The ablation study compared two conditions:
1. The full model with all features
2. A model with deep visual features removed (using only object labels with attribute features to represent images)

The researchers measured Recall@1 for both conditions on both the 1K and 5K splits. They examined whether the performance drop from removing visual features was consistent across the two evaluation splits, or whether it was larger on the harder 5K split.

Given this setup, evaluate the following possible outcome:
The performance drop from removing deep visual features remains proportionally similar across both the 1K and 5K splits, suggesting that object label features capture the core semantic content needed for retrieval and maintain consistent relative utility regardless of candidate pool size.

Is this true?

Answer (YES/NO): NO